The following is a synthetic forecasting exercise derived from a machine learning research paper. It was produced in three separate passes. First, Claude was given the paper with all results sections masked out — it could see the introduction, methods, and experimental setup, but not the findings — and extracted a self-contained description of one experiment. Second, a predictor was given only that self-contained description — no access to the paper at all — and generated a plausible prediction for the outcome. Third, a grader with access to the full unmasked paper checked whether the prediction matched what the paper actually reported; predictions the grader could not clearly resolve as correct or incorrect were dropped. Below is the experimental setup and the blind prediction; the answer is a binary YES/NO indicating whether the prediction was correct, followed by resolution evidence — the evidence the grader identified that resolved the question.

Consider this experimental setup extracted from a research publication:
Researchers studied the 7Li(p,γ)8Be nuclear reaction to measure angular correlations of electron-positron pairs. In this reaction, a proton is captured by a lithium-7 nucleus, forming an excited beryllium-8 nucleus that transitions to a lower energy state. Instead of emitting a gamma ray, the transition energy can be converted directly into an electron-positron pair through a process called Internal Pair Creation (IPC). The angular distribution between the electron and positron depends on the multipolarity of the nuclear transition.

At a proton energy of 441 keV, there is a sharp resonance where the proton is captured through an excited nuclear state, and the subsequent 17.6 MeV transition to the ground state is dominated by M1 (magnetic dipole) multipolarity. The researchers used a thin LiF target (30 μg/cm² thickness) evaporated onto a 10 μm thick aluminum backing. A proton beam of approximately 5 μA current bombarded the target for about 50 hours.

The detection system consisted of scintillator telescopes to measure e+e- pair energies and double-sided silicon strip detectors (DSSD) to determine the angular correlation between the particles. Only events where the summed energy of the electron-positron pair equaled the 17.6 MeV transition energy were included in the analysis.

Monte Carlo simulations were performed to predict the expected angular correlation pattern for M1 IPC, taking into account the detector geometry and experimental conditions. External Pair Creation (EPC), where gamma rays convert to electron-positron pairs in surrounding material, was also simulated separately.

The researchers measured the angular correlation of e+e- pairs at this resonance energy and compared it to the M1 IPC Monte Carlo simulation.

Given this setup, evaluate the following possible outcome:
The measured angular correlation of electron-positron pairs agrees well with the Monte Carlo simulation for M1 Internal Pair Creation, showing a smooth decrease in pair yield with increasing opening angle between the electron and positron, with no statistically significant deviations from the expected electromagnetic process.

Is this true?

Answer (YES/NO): YES